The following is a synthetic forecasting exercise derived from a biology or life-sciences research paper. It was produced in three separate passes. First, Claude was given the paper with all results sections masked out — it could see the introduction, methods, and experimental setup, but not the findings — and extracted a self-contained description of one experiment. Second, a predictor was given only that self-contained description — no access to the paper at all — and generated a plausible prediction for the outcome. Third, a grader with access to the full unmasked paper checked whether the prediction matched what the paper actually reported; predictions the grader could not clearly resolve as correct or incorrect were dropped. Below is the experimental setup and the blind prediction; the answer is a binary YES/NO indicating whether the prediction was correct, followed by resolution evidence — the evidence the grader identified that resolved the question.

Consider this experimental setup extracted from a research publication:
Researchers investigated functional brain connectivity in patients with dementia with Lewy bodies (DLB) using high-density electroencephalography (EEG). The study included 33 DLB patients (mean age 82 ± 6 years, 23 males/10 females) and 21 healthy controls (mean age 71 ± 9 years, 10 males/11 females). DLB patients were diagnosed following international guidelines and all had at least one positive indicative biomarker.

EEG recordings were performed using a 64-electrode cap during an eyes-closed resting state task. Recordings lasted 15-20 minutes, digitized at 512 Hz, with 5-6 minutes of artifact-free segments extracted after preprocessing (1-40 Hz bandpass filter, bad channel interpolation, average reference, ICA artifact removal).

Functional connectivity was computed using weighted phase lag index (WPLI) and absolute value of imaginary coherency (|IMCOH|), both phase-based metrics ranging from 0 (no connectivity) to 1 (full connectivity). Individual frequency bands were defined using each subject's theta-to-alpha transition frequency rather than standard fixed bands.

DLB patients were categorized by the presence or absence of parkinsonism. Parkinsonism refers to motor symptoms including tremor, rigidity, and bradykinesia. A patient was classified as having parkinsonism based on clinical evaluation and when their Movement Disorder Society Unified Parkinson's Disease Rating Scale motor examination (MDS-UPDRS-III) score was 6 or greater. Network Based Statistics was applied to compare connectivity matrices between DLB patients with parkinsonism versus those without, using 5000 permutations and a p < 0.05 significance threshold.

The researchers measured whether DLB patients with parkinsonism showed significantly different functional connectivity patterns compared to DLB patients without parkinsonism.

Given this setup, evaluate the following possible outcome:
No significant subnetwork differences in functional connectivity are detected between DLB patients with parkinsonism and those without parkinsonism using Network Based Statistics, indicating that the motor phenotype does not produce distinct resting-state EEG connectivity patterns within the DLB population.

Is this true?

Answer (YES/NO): YES